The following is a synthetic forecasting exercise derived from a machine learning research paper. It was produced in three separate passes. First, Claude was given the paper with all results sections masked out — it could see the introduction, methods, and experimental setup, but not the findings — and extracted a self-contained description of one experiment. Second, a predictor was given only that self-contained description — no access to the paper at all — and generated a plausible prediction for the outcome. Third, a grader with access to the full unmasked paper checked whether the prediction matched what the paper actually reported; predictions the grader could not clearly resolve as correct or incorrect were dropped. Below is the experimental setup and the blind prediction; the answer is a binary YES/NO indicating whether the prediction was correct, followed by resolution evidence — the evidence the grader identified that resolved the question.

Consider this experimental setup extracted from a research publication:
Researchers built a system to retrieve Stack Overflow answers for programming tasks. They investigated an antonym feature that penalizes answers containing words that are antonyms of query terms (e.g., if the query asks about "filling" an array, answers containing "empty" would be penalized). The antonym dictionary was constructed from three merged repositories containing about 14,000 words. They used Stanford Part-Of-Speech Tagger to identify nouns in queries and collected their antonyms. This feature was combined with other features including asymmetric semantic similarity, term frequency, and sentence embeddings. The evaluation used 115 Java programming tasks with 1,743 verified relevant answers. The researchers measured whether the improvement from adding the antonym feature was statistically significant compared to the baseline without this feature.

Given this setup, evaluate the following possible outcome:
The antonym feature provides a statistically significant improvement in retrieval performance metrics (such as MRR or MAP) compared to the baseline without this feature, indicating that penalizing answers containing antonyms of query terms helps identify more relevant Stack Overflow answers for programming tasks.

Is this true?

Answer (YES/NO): NO